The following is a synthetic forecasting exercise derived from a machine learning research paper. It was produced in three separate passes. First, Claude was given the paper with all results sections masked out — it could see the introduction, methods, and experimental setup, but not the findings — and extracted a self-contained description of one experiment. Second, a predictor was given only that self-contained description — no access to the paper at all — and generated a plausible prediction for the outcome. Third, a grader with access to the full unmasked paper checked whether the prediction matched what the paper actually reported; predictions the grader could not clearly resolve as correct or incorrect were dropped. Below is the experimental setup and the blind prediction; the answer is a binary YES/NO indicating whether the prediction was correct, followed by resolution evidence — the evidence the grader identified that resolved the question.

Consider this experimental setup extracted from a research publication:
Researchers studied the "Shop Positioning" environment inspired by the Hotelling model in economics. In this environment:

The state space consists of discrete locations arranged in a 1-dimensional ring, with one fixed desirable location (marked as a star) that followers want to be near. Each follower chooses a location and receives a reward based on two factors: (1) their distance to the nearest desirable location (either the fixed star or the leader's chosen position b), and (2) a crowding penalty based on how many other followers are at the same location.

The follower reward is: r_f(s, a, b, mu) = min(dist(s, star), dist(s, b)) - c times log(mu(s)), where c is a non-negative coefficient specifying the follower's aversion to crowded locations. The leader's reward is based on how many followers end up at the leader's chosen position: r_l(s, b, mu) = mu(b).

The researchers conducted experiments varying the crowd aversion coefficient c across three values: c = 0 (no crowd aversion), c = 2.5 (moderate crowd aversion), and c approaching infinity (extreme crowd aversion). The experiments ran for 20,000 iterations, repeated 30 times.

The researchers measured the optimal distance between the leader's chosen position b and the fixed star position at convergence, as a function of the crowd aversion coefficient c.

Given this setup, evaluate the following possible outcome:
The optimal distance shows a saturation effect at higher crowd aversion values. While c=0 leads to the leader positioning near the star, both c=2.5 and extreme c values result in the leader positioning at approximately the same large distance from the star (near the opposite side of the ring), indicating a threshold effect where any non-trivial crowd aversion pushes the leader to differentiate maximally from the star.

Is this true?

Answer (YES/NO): NO